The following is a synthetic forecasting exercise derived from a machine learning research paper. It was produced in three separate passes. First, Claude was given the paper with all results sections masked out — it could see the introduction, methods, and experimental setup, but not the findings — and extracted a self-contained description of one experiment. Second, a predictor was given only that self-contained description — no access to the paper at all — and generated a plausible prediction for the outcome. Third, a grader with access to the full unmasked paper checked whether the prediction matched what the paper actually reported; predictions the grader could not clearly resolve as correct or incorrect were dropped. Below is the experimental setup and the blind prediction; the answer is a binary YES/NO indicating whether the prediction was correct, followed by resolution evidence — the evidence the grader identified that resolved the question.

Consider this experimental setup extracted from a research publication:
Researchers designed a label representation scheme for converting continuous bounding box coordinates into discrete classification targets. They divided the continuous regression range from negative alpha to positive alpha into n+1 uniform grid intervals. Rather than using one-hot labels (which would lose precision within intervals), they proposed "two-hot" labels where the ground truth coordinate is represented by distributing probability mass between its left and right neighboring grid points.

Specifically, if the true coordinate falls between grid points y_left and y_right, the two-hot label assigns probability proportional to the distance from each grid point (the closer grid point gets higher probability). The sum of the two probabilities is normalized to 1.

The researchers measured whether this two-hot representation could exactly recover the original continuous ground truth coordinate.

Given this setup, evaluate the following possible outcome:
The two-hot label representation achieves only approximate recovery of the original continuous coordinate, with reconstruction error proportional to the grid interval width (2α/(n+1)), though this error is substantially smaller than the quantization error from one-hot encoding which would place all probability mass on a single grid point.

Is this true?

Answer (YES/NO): NO